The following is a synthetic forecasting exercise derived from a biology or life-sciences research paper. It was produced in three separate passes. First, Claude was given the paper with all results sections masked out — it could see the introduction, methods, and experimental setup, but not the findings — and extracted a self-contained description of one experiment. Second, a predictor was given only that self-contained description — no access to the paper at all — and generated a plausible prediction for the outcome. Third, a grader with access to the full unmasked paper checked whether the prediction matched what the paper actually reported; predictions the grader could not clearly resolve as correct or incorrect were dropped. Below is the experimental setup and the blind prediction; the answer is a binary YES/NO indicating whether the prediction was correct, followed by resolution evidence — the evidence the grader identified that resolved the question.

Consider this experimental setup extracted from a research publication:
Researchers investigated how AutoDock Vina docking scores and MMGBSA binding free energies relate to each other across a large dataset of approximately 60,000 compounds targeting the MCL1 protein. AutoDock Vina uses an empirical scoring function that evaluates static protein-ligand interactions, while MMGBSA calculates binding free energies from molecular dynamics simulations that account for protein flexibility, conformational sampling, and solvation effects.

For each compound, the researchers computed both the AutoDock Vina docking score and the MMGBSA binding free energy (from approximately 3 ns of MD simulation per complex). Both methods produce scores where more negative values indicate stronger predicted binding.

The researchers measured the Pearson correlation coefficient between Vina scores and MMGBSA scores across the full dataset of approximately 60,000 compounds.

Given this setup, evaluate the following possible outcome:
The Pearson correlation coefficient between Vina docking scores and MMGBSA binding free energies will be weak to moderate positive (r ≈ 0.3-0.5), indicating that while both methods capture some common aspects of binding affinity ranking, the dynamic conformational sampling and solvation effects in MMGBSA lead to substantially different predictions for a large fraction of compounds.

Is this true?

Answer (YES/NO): NO